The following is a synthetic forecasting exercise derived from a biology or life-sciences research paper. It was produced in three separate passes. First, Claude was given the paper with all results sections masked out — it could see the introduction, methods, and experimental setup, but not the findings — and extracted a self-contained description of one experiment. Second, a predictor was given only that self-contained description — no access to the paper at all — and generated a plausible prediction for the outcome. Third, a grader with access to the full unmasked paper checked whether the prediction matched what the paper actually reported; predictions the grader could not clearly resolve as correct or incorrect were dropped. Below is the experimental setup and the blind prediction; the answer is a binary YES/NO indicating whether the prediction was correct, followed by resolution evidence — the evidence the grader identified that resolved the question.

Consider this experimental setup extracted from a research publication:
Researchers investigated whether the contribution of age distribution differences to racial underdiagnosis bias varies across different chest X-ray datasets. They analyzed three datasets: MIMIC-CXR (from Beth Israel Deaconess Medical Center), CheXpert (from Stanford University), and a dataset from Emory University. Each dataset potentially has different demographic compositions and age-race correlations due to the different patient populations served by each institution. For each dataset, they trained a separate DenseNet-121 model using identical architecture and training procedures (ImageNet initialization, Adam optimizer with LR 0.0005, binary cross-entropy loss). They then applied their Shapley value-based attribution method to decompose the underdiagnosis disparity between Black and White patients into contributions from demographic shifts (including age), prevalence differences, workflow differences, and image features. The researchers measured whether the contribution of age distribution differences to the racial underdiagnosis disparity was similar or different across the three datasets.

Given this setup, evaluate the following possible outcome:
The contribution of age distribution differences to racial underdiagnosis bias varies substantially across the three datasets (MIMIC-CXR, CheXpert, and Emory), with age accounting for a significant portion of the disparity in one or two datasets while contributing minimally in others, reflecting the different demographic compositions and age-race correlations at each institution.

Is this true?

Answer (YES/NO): NO